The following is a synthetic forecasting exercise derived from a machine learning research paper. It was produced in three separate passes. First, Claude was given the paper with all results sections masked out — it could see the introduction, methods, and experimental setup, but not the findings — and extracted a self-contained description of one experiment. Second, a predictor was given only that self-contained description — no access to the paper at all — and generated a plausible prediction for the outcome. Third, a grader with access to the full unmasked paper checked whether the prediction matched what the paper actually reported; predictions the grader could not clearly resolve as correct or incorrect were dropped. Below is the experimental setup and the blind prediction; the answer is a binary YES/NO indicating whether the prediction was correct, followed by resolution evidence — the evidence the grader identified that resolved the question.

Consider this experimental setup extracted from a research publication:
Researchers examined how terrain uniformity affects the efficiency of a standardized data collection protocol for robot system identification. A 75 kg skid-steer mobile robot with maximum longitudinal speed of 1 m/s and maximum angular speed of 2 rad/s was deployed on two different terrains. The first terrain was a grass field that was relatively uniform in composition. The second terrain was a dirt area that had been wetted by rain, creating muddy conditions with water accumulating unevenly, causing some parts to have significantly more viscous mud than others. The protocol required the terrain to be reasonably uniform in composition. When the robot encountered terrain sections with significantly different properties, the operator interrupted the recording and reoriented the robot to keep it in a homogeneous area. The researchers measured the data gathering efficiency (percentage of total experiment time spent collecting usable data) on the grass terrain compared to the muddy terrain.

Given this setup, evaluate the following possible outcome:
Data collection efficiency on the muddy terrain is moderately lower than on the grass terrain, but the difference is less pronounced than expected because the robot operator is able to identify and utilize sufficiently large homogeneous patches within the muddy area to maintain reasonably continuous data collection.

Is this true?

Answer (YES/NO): NO